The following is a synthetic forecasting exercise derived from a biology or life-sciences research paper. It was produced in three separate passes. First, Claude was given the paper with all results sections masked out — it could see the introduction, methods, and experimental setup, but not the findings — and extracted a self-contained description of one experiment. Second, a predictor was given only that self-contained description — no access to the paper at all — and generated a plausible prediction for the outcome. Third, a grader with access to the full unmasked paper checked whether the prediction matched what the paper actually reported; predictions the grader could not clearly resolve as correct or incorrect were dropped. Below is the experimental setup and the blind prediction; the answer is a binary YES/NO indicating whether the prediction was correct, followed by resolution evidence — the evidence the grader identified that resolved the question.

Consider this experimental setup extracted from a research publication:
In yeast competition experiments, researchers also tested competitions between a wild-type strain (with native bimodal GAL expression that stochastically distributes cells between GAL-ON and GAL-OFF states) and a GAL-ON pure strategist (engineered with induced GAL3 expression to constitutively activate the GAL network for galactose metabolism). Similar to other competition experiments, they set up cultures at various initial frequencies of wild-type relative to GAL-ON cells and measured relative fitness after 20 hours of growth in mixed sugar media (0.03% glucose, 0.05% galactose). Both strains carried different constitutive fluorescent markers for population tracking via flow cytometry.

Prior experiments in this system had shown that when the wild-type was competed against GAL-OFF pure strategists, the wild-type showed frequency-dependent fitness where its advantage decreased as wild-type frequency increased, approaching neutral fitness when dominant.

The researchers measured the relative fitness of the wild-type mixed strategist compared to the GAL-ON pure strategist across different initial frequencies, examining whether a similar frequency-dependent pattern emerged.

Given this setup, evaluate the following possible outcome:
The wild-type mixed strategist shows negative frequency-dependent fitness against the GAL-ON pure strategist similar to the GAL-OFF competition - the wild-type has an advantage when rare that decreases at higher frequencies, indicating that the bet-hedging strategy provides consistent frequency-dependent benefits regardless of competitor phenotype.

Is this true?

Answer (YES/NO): NO